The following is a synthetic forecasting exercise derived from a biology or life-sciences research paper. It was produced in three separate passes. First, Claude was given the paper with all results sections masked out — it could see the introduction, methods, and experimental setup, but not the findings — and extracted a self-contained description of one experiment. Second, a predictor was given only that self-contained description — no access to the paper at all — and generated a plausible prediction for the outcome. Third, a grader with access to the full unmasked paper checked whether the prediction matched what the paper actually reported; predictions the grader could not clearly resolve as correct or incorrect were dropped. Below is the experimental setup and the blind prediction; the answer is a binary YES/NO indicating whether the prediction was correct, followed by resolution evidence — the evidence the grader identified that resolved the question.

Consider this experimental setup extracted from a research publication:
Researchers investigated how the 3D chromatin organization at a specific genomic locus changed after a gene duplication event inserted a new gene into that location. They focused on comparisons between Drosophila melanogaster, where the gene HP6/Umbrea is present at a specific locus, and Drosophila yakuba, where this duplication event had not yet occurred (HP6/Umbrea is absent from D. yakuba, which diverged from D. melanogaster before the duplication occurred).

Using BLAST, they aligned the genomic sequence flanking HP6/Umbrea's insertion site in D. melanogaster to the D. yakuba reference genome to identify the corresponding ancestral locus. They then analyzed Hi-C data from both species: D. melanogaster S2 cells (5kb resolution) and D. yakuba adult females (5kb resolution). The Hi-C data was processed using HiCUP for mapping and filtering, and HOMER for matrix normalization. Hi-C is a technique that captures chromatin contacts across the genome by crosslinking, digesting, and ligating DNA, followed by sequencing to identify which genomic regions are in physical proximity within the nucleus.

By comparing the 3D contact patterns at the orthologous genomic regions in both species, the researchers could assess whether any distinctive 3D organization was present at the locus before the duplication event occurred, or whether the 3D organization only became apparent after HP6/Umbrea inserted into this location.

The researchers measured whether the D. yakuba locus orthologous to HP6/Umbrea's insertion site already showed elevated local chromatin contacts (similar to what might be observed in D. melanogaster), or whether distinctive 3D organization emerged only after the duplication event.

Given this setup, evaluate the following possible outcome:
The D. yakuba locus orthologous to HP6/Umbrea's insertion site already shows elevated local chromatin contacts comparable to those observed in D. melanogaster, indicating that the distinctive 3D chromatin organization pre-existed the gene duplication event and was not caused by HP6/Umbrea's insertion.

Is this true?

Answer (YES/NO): NO